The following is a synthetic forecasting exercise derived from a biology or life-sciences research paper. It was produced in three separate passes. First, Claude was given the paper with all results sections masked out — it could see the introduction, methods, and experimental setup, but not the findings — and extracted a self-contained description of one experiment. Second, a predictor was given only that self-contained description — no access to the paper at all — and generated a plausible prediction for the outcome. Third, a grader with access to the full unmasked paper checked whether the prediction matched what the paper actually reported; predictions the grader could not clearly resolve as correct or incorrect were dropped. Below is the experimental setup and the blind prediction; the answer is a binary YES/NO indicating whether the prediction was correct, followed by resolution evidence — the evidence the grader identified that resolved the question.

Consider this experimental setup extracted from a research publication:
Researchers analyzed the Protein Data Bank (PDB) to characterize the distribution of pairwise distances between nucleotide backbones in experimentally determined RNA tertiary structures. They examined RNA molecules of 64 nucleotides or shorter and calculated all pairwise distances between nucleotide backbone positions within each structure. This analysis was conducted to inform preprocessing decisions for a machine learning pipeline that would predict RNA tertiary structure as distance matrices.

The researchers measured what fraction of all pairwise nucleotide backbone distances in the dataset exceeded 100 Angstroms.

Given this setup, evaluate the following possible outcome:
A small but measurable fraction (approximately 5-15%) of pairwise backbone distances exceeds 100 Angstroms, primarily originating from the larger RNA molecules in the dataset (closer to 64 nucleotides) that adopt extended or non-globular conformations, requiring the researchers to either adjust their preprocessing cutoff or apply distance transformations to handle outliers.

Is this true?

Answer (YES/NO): NO